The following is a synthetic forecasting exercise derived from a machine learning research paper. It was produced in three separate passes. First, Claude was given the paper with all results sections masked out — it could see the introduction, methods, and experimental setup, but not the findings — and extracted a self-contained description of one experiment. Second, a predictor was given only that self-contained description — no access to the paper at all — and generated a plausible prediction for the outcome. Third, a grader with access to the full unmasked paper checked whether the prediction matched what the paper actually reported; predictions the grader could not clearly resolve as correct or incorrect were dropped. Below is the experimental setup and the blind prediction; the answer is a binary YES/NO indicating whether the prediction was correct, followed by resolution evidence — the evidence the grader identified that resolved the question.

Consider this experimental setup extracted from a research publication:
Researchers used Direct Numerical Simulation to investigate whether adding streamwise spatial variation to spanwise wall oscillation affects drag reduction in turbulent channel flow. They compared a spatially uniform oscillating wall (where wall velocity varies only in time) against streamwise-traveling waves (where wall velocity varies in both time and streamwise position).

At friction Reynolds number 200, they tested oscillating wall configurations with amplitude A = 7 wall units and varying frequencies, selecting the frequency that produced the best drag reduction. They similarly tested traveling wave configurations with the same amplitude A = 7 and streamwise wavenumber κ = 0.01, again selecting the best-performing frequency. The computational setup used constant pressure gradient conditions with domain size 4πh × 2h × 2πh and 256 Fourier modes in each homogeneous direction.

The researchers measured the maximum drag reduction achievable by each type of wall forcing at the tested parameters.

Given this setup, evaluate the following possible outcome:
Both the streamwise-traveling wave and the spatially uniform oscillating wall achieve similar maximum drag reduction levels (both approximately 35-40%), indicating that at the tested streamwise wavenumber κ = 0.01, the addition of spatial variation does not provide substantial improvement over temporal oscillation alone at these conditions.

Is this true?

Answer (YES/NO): NO